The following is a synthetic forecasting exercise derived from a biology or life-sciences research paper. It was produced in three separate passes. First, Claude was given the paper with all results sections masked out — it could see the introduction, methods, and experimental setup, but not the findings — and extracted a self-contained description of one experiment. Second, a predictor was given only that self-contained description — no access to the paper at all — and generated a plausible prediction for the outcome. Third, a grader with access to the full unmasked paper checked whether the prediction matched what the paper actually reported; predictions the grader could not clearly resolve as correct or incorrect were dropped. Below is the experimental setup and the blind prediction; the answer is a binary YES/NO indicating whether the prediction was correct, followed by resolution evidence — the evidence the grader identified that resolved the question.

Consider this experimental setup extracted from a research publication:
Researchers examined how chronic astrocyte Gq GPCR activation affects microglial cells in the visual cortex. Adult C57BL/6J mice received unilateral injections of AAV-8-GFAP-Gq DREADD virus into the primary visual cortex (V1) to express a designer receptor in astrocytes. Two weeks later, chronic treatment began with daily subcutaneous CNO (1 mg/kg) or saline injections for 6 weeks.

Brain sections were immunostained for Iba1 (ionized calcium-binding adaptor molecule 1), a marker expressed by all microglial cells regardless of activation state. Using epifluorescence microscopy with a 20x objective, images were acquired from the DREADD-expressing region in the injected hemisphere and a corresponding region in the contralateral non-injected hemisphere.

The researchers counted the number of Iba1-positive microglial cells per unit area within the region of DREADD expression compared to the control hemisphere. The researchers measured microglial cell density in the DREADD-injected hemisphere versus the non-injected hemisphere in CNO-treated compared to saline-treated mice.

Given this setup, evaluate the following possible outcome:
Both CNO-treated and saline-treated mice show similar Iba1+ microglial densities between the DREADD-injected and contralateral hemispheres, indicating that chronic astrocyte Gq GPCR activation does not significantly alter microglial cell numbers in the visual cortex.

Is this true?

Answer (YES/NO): NO